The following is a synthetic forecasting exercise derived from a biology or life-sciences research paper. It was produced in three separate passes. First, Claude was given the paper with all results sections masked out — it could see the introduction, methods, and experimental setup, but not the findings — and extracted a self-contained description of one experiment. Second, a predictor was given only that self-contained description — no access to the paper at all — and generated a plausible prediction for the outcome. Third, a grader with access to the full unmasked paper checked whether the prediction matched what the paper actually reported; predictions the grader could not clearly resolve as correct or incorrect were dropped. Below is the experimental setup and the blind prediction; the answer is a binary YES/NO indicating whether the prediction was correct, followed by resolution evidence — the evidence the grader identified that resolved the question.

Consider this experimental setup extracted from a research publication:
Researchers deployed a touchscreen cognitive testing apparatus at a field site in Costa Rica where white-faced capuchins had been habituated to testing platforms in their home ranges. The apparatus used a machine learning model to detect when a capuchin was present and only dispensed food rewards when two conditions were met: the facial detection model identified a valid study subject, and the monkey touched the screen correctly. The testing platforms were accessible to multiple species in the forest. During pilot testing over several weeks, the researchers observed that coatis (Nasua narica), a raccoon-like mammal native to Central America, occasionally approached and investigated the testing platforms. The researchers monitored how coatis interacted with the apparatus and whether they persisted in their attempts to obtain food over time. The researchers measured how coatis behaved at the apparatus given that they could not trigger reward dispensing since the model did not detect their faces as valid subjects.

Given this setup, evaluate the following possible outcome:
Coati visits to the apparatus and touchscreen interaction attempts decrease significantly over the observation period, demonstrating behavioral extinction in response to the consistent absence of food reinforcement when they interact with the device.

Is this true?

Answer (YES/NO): YES